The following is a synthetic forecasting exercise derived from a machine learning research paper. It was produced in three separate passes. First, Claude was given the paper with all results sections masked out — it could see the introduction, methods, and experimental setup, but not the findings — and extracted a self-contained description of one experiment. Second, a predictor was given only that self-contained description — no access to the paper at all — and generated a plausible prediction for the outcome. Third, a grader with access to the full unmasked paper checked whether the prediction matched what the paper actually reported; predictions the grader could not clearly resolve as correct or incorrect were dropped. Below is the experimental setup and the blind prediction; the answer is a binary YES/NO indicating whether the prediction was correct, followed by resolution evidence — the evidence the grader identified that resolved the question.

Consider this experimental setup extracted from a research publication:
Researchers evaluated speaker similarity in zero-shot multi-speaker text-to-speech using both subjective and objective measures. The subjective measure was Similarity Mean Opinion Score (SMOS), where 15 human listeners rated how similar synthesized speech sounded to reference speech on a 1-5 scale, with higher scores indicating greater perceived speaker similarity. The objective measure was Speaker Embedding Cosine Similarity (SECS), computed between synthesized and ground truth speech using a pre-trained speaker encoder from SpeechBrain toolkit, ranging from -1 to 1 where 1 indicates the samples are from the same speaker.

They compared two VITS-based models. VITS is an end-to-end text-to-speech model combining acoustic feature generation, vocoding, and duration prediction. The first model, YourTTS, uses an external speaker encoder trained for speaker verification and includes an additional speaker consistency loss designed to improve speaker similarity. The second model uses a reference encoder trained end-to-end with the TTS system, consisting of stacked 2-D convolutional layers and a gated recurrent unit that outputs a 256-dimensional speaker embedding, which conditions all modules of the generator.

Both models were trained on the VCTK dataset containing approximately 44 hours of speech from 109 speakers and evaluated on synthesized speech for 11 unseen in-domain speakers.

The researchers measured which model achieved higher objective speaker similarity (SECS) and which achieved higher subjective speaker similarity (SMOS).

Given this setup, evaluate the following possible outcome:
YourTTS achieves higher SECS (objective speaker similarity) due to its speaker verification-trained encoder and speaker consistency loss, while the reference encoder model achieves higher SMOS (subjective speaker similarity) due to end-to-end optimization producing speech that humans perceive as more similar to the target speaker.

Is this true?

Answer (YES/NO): YES